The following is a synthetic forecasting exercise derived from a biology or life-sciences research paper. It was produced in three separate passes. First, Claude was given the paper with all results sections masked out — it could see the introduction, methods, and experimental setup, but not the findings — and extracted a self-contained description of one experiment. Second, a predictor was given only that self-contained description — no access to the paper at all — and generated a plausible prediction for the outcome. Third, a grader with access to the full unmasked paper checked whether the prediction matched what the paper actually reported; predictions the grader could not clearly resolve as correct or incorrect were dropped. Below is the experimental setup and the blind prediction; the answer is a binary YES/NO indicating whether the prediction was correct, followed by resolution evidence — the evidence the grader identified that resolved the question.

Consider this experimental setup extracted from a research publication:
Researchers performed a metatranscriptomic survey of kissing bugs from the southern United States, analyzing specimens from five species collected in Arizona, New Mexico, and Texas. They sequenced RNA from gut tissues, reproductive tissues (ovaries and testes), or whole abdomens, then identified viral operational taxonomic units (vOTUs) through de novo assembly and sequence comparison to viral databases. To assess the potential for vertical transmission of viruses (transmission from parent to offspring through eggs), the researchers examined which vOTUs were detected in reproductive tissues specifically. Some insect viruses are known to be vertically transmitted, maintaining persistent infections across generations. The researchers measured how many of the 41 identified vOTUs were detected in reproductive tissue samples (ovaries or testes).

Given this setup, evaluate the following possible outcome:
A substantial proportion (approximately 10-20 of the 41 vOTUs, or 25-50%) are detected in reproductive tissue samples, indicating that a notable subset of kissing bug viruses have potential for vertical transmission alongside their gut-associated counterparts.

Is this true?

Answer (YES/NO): NO